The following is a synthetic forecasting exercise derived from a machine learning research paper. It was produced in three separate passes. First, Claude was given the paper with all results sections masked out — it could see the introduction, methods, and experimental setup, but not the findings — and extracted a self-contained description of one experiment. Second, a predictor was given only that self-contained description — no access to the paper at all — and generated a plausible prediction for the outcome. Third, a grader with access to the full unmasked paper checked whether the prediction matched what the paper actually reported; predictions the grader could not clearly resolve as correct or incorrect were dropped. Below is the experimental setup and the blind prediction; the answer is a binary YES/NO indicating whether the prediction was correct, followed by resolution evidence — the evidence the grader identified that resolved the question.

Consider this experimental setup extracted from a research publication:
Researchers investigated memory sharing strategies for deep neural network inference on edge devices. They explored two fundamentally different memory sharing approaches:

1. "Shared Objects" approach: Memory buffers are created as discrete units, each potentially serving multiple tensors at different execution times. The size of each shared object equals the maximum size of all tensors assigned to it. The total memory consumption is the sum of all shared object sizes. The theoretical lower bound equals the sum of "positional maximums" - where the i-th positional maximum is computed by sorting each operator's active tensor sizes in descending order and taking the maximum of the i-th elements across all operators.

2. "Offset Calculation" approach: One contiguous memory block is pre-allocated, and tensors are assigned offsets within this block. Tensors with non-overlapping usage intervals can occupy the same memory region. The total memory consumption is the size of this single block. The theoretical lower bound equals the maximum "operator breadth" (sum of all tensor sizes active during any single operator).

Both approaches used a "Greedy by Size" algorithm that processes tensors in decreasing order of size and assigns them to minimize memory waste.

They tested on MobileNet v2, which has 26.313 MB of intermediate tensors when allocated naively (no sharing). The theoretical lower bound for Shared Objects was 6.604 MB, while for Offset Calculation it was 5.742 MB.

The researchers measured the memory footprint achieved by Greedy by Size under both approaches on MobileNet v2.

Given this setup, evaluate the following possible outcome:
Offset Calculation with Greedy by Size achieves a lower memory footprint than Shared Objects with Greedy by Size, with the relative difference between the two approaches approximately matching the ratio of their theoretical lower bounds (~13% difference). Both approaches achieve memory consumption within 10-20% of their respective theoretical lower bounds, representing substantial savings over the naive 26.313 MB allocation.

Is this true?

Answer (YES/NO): NO